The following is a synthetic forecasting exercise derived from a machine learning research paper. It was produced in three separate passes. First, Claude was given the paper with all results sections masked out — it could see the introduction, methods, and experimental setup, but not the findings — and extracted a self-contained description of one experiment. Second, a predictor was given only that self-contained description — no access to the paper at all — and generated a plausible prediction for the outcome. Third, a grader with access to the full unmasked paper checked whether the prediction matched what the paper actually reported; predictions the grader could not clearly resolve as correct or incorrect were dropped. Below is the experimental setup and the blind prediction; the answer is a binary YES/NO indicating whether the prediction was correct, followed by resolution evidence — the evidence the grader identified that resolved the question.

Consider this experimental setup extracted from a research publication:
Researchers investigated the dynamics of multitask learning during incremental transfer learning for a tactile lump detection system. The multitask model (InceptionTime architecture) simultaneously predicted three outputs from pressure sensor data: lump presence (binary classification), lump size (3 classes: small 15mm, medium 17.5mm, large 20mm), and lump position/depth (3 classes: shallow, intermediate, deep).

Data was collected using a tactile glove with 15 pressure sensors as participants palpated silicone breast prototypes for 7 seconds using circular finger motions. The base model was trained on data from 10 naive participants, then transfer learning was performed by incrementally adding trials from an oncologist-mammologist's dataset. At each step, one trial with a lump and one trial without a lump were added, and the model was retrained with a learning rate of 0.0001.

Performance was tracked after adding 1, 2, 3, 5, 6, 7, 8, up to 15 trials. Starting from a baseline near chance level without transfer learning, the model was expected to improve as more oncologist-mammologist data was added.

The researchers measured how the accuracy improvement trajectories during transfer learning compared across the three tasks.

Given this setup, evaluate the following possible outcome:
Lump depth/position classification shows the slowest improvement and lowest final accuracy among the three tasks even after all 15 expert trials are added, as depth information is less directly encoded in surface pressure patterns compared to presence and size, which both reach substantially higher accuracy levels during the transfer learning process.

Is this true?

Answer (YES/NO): YES